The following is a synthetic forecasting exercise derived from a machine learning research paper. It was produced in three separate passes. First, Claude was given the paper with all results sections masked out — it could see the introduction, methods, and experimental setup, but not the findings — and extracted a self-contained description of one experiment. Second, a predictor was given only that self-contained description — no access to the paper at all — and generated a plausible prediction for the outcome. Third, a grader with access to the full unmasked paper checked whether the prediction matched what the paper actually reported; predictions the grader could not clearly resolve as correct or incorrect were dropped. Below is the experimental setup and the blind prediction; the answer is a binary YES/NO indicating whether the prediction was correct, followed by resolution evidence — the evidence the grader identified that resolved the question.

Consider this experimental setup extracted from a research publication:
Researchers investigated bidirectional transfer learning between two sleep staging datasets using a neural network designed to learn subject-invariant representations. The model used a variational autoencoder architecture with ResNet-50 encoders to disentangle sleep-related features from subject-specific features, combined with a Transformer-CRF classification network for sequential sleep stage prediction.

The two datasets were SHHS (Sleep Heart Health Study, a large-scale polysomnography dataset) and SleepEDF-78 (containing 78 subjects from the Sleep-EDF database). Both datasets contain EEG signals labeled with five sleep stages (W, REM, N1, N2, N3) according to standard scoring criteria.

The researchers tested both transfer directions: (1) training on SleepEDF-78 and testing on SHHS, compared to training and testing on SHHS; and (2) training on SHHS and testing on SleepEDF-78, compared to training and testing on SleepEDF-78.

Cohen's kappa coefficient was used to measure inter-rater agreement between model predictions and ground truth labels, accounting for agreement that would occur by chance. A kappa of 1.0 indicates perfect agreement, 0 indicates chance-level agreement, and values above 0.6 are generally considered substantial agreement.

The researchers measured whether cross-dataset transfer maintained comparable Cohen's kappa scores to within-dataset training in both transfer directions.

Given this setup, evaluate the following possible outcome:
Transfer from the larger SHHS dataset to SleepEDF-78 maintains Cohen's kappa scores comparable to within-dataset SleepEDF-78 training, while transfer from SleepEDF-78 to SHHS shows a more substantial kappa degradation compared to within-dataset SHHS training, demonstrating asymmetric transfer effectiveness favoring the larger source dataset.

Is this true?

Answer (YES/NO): NO